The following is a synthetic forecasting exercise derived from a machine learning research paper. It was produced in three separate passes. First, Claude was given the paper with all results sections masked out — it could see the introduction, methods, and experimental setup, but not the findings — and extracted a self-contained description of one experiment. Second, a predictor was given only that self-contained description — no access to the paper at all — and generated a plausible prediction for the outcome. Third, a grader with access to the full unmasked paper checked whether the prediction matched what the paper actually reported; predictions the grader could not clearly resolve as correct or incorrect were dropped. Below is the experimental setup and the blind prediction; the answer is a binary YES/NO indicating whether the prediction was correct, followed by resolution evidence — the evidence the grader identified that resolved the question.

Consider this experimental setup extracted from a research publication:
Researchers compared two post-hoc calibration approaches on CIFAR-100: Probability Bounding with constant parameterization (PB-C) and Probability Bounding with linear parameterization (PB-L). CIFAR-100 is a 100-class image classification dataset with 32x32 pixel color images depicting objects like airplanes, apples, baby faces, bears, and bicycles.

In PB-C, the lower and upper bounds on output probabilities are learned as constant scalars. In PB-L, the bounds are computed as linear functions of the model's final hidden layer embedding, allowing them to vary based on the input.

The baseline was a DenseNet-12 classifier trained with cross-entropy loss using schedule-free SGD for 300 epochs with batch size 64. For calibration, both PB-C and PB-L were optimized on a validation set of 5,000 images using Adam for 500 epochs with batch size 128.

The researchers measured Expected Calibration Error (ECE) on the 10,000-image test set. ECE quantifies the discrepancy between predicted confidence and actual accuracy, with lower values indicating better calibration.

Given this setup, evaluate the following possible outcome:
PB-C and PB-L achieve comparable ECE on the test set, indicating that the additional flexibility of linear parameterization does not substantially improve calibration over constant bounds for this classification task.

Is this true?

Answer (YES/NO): YES